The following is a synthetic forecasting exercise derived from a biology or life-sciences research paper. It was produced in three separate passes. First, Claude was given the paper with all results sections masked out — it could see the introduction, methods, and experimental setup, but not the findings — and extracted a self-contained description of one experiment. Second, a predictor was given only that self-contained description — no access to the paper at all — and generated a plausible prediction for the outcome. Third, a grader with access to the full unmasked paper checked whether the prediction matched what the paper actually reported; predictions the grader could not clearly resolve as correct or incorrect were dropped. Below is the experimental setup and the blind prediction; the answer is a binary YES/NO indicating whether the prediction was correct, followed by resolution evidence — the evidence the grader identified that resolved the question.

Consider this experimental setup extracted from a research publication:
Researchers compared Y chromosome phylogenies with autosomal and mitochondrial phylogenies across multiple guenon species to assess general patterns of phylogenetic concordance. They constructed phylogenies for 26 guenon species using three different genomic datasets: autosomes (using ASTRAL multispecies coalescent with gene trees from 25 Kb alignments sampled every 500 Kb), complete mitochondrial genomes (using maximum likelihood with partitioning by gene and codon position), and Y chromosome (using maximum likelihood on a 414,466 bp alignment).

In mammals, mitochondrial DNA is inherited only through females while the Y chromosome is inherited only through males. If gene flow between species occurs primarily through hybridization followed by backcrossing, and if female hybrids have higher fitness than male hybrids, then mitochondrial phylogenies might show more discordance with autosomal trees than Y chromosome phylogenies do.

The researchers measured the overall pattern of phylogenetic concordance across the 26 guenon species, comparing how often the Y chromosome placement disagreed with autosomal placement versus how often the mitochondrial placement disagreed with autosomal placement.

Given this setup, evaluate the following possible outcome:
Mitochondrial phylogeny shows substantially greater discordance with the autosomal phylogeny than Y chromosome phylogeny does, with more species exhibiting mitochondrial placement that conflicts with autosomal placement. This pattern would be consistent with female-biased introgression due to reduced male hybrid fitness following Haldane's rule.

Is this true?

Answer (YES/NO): YES